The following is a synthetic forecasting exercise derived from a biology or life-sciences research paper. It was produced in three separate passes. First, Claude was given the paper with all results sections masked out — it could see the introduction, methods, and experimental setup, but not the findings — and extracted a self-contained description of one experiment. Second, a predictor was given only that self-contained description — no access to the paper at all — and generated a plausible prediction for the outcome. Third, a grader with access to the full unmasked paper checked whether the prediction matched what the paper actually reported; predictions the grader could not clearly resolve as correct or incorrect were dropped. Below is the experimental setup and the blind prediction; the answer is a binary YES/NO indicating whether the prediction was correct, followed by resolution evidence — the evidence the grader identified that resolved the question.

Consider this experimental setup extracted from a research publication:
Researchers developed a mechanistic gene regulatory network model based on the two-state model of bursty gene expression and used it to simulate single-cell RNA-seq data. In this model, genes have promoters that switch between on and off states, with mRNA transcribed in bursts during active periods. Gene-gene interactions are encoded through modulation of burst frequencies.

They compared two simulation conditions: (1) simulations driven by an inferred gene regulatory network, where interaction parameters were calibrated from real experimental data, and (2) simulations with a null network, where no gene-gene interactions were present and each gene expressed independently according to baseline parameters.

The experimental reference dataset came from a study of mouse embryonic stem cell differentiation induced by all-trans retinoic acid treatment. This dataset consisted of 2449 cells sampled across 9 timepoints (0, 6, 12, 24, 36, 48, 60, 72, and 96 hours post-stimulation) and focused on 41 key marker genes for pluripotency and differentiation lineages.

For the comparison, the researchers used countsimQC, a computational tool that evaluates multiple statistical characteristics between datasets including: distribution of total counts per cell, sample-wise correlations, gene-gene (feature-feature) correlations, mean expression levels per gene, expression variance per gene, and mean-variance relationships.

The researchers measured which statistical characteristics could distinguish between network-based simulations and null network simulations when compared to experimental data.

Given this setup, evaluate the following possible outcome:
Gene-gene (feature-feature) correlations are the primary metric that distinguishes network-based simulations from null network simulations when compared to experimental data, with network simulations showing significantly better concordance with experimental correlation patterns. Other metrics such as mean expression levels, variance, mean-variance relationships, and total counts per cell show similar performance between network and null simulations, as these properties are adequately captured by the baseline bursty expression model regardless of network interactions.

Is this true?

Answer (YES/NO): NO